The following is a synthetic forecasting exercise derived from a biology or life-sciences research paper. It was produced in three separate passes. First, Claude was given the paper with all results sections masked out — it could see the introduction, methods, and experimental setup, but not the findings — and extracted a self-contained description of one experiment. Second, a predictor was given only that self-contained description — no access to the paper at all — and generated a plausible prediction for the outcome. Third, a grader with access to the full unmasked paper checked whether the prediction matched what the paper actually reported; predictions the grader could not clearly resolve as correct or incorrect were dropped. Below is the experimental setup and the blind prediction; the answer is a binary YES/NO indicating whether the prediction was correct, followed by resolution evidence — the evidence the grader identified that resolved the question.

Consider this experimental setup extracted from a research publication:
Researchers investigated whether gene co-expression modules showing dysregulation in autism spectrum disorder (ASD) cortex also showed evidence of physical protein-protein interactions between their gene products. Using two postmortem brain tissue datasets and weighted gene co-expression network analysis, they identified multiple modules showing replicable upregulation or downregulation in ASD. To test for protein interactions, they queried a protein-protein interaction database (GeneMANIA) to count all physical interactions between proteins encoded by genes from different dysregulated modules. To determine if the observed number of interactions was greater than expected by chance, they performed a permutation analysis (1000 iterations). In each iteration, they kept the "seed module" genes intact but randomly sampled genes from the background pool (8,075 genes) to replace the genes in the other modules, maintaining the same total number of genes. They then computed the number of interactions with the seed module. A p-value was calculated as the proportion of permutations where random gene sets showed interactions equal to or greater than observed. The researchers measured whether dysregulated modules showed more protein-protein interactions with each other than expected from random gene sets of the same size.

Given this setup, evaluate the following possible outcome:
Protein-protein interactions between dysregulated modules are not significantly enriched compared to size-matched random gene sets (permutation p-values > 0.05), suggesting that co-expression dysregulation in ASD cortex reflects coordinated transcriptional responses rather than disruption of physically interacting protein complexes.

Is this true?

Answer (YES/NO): NO